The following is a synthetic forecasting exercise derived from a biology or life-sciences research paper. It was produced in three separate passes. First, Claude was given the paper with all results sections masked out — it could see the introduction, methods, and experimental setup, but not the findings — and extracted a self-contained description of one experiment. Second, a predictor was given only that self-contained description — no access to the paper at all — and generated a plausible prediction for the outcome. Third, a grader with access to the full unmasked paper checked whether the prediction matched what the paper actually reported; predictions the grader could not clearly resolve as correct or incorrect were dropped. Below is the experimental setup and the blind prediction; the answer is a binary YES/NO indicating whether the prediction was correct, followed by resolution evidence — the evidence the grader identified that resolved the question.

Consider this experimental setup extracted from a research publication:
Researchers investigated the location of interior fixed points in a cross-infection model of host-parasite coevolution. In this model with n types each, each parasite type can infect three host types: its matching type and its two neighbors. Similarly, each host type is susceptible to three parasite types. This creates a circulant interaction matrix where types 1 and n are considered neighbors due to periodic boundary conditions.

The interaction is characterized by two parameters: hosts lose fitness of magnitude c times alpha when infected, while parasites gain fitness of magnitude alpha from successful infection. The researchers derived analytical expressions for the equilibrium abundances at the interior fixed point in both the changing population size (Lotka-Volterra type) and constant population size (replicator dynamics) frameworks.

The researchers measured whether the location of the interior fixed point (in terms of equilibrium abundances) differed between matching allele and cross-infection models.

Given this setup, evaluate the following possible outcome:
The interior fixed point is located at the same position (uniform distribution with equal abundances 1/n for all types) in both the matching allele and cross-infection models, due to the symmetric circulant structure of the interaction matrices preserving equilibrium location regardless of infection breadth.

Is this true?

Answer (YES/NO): YES